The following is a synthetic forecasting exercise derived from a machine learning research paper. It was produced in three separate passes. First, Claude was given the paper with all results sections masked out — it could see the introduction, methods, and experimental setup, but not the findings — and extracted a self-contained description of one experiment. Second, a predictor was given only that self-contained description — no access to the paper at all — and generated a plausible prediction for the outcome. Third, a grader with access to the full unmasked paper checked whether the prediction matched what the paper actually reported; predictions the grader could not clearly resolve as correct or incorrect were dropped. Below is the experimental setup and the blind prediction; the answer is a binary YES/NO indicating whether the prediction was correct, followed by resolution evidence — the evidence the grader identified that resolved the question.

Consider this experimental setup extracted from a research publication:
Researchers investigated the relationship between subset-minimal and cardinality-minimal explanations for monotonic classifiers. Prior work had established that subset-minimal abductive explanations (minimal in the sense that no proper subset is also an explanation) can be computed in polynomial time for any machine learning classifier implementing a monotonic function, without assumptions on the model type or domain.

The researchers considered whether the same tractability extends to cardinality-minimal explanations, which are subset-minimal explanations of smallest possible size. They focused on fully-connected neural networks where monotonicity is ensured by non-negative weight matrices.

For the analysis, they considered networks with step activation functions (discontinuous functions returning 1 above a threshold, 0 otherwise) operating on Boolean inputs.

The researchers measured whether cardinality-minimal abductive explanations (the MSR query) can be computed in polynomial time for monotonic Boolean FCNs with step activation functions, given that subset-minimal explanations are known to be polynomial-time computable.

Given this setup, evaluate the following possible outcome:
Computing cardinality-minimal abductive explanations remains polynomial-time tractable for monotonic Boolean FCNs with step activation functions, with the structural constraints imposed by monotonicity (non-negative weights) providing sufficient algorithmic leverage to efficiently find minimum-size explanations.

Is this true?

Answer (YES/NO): NO